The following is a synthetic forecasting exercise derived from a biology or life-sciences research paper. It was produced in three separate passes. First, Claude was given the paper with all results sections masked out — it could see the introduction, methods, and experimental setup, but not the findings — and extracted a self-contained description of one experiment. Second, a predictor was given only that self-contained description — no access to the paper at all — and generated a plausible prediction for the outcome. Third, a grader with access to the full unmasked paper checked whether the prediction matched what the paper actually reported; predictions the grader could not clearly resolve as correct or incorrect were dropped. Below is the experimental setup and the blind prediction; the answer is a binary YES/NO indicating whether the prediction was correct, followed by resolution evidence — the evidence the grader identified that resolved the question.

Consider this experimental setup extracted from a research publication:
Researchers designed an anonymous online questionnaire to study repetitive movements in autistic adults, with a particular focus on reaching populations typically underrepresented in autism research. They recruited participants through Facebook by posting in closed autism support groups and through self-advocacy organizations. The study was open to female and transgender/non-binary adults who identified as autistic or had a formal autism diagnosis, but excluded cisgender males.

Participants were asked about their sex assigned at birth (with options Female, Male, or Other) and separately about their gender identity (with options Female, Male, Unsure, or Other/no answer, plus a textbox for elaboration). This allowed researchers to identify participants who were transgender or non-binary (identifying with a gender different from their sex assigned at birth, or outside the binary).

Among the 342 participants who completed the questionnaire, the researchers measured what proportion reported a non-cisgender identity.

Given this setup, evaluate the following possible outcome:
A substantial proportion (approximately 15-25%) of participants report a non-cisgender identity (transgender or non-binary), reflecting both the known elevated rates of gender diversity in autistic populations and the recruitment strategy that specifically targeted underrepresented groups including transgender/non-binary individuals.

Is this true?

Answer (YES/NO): YES